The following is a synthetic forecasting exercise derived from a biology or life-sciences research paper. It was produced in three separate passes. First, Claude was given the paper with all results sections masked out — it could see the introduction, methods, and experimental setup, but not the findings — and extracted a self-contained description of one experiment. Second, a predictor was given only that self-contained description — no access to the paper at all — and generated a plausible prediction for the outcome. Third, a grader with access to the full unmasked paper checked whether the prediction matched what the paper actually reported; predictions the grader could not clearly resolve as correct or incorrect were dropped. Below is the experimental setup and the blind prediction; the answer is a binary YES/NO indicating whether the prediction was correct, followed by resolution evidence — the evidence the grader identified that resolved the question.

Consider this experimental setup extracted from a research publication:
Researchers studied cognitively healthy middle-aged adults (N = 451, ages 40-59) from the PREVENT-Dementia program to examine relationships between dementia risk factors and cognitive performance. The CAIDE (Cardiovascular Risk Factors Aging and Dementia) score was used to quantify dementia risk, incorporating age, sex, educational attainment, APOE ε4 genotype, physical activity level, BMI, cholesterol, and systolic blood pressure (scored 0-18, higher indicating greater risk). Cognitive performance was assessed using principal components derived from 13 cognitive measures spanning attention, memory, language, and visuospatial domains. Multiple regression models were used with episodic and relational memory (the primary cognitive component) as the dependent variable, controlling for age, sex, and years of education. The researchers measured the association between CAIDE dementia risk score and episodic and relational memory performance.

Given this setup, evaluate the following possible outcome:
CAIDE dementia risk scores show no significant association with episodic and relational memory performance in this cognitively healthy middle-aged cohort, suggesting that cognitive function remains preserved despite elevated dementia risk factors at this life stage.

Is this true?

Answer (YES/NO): NO